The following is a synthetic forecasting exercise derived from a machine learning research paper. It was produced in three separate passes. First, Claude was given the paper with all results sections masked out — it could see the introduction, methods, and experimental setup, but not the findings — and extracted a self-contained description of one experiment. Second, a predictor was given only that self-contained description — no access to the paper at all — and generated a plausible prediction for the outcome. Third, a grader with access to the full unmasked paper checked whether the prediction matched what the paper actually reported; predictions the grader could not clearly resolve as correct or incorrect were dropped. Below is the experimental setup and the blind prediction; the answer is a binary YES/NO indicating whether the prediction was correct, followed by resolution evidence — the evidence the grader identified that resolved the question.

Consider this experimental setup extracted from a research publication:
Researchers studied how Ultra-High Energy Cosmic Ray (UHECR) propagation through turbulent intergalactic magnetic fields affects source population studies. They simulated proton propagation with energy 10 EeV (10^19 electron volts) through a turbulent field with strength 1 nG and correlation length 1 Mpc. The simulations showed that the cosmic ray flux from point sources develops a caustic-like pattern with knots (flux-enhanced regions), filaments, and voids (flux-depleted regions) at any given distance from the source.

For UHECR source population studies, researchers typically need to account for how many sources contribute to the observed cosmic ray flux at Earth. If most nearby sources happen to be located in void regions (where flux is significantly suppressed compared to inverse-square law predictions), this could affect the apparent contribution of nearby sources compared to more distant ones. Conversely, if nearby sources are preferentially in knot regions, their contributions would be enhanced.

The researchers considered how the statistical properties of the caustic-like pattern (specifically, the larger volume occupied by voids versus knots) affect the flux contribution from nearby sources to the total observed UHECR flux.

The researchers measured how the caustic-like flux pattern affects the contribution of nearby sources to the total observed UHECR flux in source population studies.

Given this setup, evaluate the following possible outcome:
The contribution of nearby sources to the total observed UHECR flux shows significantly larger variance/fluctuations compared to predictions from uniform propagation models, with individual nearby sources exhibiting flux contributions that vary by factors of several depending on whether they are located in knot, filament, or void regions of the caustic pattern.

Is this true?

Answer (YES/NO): YES